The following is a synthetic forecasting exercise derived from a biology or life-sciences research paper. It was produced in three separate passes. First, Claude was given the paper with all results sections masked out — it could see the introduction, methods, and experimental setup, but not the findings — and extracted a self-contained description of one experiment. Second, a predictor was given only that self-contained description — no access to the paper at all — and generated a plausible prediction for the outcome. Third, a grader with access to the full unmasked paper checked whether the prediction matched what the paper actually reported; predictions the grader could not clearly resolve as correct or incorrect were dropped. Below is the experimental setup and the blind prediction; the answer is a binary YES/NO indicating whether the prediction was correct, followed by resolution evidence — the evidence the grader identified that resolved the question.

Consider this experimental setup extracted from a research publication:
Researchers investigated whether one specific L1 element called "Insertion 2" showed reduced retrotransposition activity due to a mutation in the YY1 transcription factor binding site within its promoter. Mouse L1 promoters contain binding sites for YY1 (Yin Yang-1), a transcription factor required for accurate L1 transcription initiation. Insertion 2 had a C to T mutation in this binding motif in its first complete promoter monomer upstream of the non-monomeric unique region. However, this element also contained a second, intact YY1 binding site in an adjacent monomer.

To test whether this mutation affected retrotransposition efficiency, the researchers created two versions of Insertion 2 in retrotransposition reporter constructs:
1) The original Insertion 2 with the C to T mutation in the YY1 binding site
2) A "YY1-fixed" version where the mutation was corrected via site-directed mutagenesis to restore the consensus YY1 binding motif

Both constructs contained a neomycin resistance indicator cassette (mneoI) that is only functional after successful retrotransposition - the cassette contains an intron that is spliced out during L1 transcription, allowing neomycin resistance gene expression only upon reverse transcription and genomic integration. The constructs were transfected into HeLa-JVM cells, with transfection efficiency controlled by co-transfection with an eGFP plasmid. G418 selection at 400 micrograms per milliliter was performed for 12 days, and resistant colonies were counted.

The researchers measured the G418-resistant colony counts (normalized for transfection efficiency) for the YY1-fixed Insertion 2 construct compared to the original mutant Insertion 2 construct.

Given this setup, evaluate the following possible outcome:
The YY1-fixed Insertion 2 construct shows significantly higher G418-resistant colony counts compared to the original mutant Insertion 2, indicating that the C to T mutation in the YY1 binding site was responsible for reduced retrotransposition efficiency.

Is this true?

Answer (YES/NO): NO